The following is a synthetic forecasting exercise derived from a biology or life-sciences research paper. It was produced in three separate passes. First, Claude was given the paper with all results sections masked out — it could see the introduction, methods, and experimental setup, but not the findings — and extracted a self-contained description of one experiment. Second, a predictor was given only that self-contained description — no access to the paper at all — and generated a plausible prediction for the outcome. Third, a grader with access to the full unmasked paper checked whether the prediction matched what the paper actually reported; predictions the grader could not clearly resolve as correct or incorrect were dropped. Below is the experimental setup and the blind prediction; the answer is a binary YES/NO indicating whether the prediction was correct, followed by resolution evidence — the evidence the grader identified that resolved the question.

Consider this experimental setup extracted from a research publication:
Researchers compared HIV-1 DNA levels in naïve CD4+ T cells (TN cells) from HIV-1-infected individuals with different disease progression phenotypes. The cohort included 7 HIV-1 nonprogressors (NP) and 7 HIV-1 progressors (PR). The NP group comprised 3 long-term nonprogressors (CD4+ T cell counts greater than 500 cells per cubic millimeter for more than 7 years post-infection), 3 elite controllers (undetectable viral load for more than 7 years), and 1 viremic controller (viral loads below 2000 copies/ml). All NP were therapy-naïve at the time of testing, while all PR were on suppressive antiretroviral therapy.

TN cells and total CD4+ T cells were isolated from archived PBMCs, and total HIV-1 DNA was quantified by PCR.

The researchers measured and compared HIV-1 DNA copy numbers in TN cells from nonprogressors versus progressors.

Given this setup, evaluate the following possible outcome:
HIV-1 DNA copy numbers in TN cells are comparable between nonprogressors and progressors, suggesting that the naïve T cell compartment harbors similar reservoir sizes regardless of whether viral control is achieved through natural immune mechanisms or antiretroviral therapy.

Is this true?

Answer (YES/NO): NO